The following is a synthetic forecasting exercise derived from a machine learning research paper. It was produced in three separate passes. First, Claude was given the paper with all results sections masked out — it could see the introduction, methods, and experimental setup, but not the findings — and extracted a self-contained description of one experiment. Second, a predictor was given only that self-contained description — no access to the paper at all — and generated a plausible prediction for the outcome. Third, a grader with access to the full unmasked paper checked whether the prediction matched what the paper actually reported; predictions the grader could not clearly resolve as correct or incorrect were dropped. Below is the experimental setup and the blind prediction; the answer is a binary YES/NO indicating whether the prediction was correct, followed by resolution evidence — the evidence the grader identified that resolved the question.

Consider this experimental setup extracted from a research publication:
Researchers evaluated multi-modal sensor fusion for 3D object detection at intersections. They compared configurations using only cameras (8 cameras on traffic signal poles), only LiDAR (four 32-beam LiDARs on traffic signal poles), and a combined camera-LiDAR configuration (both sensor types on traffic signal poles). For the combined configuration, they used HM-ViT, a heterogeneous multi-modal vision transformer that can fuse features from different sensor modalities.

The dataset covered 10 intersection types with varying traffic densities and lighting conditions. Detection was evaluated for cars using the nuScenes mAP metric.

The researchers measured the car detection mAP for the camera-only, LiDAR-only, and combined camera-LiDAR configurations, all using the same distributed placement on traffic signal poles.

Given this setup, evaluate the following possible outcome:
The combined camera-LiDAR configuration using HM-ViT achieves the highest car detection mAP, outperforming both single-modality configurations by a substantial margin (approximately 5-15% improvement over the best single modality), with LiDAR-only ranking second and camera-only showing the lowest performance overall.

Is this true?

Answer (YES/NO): NO